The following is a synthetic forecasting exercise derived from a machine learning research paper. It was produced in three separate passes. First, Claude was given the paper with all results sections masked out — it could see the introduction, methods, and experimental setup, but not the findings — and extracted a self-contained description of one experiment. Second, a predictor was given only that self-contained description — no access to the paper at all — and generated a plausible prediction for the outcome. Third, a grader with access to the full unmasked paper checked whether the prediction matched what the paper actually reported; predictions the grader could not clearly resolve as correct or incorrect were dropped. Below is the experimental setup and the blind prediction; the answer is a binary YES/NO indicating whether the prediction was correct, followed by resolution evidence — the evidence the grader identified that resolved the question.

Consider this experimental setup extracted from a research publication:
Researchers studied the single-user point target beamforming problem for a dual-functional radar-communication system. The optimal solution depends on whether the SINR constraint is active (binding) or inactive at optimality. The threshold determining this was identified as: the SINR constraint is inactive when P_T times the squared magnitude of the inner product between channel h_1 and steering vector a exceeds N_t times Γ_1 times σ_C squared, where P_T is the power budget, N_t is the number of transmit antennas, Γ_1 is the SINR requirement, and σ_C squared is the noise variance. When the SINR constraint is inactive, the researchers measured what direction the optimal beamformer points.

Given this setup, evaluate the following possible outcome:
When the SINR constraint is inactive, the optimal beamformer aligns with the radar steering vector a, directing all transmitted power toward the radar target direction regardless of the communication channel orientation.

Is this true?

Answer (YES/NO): YES